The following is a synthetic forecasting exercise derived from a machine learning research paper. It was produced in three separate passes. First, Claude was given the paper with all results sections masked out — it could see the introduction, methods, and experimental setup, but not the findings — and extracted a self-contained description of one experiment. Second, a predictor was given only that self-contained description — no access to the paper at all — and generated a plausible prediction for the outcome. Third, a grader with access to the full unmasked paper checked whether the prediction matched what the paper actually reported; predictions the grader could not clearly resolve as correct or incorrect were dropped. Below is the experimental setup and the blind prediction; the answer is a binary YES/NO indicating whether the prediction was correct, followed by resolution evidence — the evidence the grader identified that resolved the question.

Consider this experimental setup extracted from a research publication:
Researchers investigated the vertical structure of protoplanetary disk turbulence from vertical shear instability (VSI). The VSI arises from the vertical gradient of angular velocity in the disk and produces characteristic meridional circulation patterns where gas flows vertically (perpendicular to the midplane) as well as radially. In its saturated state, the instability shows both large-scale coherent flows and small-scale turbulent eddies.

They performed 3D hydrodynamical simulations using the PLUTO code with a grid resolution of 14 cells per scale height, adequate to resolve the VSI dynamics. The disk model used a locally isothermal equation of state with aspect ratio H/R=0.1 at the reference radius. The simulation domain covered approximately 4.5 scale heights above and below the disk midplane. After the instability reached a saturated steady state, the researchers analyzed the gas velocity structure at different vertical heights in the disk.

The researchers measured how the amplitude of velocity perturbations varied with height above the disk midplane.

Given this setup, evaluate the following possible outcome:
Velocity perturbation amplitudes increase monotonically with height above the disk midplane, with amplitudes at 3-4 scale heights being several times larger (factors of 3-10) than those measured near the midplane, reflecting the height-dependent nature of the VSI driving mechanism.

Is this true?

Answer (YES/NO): NO